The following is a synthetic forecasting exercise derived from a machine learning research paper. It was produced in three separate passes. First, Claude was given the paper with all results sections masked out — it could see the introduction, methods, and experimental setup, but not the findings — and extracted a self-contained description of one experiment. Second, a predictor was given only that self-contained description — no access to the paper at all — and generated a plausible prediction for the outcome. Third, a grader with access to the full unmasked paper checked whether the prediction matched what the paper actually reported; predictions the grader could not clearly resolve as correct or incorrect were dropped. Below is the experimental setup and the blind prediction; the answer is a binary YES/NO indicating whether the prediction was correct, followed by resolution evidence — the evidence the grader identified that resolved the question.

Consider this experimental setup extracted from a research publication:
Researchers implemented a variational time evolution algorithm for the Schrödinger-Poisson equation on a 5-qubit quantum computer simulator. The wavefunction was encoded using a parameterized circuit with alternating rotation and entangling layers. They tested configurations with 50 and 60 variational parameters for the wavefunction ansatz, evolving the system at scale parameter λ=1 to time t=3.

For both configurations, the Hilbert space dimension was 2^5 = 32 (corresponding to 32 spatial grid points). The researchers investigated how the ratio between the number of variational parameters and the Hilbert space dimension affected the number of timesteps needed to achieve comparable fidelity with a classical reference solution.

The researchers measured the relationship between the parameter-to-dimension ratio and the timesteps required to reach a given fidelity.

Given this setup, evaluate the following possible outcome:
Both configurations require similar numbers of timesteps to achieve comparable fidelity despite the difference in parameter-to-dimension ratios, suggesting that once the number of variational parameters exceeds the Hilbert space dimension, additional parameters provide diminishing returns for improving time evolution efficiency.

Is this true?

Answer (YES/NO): NO